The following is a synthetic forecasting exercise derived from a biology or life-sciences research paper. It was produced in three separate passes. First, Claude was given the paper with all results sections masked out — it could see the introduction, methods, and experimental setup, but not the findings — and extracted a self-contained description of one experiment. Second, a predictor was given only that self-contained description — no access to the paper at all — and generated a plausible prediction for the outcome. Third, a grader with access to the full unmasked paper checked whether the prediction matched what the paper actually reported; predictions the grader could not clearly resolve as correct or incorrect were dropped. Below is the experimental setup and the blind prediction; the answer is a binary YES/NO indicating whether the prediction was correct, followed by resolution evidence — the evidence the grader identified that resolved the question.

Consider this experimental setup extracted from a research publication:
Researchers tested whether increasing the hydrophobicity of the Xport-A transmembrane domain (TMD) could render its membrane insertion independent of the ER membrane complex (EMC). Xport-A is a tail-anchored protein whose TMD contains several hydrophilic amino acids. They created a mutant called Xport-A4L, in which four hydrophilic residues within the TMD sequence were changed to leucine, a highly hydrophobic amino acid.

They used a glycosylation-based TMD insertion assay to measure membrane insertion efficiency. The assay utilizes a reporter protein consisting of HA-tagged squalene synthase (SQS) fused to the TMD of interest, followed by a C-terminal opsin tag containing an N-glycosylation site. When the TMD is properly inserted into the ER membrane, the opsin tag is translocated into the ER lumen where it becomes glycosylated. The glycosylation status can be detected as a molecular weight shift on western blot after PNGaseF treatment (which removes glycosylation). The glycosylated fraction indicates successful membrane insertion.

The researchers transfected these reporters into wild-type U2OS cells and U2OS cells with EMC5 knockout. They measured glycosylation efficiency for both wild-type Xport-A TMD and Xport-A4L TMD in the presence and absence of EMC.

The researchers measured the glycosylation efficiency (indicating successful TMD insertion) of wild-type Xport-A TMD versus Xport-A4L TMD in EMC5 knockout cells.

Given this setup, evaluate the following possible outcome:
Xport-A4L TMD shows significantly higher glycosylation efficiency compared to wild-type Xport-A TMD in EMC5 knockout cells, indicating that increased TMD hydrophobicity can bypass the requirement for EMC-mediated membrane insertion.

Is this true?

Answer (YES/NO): YES